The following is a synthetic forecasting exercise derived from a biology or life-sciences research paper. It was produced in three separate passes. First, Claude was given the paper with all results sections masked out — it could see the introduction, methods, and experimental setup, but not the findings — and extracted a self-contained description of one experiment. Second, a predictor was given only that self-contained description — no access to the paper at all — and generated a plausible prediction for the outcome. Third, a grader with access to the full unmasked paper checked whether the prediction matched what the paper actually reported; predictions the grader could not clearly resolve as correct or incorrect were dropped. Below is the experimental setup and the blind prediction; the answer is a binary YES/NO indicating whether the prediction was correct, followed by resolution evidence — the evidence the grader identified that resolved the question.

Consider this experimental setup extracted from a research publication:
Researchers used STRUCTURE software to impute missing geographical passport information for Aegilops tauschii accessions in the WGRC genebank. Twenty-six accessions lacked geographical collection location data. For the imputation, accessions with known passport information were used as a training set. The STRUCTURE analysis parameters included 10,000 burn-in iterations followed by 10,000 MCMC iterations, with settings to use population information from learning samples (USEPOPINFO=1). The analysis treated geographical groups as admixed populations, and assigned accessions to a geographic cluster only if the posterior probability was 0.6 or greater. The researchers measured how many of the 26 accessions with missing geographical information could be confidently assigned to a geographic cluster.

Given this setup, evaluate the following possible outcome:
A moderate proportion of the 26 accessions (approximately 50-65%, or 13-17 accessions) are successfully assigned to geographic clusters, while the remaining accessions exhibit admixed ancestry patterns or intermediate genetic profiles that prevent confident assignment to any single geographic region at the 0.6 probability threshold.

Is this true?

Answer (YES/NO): NO